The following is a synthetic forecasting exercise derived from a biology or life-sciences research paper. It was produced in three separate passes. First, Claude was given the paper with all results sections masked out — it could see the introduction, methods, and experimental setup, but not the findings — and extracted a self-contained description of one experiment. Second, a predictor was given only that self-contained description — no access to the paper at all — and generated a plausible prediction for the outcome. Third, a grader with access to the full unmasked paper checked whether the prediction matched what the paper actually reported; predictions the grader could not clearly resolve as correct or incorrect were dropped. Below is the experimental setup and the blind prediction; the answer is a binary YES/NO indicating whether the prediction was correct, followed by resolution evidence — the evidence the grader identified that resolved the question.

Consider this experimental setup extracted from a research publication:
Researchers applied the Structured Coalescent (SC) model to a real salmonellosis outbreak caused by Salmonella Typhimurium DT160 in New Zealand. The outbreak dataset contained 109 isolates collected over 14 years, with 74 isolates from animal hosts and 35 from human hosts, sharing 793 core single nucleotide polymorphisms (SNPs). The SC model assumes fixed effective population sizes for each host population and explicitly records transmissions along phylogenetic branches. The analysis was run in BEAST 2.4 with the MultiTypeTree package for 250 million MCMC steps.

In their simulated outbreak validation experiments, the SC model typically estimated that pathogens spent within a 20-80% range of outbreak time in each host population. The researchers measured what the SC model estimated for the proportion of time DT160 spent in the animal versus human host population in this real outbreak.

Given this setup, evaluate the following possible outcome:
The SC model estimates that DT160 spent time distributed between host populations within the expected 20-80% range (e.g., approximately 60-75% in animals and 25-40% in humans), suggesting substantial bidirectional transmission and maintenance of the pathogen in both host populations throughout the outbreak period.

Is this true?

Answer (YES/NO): NO